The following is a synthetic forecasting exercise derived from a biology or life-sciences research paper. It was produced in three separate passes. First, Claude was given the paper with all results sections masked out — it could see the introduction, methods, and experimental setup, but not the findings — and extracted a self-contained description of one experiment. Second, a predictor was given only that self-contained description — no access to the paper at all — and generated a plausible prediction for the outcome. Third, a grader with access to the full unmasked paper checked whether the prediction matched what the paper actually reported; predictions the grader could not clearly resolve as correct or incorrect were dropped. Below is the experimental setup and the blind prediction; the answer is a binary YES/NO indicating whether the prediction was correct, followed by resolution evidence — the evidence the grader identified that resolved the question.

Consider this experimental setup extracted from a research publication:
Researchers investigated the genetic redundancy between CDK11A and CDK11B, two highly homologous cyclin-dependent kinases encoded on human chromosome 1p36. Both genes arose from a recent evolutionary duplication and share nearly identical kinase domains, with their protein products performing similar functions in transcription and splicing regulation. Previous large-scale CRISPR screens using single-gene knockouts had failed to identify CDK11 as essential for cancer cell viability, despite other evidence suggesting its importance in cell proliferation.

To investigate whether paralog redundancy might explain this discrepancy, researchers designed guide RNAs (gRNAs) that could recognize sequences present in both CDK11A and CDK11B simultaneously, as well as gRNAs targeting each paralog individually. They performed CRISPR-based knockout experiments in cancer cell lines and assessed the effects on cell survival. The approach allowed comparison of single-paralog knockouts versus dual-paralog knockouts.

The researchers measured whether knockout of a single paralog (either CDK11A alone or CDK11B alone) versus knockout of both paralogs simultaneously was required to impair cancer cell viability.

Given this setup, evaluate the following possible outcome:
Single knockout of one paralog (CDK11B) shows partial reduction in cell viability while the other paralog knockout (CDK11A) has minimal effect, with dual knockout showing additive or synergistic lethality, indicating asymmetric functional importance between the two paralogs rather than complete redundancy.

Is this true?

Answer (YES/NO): NO